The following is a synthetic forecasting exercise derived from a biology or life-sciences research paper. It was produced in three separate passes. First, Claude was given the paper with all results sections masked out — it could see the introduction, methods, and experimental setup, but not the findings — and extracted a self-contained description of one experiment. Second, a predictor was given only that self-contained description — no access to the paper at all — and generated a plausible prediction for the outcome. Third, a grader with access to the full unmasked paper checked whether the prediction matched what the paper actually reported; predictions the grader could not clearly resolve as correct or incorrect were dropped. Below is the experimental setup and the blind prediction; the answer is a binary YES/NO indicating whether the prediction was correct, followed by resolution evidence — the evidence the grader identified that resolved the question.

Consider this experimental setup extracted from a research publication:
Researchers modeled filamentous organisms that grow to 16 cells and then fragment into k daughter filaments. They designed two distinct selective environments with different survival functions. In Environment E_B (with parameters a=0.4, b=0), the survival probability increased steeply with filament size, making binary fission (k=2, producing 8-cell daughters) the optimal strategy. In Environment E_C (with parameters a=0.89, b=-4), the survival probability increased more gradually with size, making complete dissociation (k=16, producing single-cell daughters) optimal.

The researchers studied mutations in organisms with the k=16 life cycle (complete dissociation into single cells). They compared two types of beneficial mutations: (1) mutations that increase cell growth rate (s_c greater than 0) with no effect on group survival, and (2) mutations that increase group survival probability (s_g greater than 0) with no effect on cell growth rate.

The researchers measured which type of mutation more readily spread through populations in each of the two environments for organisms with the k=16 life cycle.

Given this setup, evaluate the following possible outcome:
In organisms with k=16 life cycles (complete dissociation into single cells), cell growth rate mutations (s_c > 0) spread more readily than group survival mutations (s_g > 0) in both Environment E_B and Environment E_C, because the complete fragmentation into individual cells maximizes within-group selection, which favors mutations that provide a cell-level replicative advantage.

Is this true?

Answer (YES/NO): NO